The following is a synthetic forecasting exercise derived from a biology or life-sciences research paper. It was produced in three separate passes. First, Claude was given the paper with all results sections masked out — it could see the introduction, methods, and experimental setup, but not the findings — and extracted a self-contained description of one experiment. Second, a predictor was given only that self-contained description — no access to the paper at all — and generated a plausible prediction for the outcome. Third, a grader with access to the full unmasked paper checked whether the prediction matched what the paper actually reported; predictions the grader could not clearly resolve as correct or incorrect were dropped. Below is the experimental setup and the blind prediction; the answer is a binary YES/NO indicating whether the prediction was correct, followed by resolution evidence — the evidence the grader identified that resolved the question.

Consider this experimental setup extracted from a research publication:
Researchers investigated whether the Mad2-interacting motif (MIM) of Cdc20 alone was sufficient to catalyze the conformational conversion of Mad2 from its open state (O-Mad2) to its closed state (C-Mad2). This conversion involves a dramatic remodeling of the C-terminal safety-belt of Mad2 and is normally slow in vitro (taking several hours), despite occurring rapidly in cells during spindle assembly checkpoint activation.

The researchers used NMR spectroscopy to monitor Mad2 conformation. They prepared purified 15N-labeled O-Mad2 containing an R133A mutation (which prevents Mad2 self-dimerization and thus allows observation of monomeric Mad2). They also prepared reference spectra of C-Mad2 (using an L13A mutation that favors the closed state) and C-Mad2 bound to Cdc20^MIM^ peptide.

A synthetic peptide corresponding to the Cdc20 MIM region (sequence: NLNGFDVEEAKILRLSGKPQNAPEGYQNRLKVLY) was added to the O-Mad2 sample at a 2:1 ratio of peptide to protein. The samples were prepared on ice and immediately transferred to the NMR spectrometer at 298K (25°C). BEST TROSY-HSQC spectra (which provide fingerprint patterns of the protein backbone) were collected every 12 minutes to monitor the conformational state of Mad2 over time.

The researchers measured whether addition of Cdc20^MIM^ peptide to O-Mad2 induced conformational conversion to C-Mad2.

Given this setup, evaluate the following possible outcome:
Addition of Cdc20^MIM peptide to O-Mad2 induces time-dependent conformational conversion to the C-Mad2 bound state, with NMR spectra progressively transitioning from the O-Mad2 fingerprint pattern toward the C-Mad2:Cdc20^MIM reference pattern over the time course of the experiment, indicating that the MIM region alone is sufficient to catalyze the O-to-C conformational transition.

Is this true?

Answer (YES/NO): YES